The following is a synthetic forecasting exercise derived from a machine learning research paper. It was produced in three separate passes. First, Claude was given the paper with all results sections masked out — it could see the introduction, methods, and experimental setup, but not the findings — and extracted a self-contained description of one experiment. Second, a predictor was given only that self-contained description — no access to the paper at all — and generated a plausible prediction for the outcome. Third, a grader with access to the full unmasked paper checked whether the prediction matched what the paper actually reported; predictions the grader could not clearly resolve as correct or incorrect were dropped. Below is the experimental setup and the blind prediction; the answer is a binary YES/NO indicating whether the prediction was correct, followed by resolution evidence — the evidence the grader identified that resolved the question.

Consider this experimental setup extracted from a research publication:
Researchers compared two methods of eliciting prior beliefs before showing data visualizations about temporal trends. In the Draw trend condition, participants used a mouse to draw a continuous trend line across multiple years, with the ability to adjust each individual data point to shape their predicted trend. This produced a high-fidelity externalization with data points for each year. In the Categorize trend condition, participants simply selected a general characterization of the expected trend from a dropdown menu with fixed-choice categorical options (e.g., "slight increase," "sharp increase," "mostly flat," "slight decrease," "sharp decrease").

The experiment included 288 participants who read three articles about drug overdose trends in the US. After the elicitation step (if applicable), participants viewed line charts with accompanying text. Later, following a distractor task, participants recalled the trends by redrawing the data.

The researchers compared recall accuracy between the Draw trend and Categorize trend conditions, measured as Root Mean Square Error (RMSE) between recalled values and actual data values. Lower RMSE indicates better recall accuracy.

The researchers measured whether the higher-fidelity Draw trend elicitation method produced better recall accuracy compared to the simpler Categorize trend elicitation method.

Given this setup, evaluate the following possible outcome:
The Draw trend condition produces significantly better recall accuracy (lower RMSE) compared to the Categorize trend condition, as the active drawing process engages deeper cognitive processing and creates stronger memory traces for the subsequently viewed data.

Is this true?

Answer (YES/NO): YES